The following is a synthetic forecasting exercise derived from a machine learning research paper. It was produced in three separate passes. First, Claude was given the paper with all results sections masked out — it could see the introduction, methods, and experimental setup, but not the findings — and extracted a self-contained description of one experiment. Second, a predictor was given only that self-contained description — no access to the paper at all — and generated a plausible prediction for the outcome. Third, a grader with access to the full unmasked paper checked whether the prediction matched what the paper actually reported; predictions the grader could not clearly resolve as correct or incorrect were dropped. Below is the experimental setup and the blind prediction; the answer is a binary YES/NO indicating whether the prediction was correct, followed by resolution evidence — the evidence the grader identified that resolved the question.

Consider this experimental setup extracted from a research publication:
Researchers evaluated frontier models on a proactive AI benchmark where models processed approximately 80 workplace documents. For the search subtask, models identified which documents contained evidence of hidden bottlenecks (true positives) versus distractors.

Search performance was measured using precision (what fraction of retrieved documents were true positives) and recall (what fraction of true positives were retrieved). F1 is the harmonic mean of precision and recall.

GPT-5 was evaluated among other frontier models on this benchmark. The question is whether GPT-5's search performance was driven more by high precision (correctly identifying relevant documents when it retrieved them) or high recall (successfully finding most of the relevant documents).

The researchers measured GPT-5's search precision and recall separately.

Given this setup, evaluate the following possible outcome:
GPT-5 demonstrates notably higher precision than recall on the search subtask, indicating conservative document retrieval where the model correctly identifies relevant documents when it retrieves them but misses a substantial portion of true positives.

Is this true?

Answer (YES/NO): YES